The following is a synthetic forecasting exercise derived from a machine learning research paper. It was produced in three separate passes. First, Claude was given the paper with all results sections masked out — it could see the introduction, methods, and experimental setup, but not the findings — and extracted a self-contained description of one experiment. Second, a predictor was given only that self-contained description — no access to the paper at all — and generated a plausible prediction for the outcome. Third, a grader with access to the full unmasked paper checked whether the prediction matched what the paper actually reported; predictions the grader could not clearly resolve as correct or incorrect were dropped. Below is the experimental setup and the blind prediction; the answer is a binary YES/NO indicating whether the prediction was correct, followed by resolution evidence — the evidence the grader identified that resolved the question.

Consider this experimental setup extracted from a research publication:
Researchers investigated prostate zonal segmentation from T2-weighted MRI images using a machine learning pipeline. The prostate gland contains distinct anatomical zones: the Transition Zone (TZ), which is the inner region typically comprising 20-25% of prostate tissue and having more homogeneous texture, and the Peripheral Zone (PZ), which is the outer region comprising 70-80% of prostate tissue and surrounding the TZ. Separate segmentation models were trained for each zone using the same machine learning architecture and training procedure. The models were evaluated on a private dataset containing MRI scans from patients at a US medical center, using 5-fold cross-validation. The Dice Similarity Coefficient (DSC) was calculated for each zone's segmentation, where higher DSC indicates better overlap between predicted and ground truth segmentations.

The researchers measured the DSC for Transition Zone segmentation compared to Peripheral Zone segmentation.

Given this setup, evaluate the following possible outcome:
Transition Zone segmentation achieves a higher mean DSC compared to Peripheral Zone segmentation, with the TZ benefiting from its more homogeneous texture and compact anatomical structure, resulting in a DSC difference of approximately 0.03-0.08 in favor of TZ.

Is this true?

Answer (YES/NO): NO